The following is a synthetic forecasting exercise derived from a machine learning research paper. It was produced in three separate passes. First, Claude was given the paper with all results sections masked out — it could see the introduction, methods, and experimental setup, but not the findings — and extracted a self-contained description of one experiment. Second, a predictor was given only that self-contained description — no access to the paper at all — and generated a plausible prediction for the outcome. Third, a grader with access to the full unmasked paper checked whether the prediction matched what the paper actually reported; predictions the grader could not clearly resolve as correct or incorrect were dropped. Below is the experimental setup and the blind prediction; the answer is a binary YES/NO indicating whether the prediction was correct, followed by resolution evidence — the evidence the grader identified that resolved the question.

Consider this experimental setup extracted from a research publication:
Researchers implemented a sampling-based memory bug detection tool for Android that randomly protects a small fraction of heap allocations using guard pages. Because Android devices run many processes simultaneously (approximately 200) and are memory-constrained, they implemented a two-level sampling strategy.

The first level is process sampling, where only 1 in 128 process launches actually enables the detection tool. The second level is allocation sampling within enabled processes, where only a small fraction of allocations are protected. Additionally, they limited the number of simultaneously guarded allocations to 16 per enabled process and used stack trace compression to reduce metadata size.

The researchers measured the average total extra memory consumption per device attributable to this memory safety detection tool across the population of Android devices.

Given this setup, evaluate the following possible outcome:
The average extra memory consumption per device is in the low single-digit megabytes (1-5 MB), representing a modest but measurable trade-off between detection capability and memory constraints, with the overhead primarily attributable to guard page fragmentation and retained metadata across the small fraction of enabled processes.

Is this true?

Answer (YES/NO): NO